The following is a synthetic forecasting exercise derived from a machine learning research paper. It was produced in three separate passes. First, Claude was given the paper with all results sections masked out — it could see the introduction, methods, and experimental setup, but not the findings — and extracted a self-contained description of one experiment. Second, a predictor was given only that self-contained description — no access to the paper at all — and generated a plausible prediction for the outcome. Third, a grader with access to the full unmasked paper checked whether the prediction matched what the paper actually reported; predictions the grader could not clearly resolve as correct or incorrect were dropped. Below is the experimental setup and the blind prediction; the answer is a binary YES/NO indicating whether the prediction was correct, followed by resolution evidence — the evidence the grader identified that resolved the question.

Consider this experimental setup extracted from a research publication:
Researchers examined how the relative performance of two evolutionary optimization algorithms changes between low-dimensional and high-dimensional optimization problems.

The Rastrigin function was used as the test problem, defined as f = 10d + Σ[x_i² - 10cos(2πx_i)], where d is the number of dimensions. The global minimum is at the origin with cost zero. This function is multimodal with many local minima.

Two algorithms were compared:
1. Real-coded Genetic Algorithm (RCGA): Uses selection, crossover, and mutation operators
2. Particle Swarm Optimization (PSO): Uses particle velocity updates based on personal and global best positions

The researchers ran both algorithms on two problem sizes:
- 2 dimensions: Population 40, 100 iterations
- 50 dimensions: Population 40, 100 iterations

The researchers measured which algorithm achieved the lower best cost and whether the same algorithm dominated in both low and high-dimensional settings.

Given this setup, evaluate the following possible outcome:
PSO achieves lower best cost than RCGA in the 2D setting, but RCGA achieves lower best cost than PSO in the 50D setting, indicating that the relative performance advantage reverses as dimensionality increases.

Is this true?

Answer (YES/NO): YES